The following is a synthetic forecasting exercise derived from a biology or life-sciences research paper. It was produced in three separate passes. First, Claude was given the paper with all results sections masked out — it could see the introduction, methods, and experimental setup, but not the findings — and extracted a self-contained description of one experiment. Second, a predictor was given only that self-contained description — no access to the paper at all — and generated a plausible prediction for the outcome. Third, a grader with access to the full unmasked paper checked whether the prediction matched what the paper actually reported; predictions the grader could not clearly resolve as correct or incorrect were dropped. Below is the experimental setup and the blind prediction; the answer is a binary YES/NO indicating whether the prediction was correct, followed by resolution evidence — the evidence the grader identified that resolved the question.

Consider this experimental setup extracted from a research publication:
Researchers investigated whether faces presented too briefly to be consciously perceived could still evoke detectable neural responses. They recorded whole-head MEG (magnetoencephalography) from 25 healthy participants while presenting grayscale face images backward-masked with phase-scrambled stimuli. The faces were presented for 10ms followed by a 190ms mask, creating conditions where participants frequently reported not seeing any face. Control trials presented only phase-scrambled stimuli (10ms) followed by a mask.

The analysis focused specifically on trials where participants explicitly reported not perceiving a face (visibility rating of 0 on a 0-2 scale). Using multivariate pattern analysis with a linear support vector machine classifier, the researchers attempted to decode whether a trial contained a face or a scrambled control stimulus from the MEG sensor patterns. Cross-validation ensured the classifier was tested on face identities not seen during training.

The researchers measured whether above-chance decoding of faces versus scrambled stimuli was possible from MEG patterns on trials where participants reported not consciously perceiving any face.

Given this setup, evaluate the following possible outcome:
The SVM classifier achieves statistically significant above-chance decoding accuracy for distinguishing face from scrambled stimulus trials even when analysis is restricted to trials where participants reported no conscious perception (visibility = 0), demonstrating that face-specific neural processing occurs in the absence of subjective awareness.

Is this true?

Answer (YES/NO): YES